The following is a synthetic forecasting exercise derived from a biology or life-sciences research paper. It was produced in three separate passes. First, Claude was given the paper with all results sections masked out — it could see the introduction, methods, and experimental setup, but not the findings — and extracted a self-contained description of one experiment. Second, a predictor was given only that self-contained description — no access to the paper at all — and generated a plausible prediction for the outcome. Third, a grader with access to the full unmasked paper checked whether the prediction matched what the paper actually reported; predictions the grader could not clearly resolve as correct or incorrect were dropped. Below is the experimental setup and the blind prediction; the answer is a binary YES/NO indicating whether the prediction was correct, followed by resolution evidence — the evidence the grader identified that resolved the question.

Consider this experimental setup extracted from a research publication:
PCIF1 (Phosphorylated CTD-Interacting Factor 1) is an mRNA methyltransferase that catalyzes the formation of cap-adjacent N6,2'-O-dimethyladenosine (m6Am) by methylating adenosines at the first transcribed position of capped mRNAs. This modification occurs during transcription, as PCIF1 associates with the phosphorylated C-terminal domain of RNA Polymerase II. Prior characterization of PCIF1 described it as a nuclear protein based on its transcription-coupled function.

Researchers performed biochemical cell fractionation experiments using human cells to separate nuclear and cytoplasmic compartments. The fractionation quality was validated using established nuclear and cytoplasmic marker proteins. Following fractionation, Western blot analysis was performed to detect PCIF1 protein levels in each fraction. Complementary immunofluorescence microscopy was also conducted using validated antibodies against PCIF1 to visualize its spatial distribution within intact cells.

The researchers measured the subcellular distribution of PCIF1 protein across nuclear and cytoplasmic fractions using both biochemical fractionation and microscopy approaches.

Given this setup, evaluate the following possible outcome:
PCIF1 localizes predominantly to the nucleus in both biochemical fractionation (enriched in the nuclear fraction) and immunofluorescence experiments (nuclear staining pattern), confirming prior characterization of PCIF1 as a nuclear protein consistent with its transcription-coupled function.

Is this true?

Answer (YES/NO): NO